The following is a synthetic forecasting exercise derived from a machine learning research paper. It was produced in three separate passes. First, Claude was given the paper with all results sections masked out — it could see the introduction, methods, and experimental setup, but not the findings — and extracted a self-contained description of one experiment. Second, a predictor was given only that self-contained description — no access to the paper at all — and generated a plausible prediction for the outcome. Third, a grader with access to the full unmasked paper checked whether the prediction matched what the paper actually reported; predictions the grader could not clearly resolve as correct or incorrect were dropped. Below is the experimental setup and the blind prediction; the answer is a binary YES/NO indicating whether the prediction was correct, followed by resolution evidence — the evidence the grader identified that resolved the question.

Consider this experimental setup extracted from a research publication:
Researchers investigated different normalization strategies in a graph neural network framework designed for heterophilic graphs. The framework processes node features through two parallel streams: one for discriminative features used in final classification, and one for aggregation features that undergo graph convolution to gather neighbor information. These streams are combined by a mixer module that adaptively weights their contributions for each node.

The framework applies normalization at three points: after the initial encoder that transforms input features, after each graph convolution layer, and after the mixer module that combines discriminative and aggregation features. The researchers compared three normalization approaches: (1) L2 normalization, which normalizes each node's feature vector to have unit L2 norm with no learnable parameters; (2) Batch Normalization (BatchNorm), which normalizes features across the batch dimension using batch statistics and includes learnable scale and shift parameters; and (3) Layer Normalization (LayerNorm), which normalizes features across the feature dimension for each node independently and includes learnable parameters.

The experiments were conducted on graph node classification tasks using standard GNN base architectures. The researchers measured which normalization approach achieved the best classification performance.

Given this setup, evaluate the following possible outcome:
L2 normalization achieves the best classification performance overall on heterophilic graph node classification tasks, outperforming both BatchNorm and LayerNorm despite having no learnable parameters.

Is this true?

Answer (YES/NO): YES